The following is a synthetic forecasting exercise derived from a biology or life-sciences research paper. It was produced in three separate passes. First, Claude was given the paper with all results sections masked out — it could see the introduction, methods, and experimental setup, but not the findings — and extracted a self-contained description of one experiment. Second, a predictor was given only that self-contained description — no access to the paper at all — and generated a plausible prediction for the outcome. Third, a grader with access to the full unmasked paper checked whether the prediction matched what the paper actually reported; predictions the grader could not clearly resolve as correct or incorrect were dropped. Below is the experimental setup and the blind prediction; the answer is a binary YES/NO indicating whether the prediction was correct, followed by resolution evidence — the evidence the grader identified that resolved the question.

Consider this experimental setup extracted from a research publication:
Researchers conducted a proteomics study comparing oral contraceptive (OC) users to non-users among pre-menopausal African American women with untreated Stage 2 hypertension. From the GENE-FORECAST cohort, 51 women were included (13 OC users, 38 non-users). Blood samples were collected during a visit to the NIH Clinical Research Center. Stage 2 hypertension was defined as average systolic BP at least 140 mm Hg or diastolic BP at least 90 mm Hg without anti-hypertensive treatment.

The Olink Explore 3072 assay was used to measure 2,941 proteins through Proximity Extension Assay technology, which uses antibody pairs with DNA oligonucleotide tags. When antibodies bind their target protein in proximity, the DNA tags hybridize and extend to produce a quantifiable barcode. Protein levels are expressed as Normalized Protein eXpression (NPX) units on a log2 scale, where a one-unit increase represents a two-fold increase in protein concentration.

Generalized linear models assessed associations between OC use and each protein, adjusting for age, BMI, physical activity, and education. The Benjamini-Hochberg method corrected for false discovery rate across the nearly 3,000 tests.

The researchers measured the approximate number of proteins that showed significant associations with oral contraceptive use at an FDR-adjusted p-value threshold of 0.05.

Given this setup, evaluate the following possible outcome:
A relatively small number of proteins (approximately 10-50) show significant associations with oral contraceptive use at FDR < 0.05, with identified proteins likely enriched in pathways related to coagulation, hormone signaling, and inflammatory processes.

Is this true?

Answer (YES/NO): YES